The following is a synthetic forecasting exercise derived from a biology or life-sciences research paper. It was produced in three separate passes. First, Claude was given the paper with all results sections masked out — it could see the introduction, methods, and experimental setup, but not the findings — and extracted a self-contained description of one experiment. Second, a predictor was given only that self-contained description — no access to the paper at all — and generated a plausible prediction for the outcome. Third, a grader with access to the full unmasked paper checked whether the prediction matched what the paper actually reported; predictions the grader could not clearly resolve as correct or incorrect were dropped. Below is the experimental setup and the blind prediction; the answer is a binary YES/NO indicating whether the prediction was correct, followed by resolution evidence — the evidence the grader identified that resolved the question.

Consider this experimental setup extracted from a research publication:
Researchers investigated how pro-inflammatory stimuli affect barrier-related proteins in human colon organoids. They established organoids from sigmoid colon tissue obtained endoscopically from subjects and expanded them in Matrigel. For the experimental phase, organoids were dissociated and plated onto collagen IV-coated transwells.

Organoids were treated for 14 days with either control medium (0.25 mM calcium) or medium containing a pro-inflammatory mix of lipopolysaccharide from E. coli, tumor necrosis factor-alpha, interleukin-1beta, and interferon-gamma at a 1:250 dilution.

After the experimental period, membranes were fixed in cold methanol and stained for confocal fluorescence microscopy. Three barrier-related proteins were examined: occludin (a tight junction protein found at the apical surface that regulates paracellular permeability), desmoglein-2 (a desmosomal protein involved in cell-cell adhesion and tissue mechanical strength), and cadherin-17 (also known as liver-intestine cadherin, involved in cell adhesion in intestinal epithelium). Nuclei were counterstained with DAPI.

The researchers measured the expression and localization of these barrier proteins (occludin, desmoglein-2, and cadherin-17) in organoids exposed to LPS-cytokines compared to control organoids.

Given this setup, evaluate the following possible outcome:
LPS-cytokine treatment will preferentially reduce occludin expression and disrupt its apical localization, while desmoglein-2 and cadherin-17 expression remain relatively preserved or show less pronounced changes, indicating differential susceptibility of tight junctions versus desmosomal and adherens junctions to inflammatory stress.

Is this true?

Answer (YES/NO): NO